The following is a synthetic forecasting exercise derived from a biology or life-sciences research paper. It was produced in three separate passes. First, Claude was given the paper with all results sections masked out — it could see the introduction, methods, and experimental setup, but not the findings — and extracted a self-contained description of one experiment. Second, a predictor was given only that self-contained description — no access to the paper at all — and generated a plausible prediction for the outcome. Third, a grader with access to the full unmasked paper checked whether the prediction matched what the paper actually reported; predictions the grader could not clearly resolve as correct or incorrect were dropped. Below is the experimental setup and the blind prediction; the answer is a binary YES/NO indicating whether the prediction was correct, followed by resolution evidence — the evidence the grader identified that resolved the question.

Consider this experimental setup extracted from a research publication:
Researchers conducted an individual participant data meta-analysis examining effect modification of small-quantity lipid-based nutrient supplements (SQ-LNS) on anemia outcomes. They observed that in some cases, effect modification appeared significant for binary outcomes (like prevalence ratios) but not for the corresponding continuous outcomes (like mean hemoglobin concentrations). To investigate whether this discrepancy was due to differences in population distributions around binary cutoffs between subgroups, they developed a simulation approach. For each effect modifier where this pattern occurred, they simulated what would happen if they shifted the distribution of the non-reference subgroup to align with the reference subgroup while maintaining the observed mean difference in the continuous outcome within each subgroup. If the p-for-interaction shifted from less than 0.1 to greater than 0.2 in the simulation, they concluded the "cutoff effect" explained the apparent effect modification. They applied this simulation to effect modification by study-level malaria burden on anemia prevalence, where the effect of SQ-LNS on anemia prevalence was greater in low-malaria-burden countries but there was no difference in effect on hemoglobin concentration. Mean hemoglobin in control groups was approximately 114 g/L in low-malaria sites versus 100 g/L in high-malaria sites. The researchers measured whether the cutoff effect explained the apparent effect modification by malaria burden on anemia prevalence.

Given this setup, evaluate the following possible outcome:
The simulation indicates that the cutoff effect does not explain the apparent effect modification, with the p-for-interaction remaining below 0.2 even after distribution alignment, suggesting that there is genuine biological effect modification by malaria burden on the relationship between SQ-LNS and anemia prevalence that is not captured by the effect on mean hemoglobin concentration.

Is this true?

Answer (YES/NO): NO